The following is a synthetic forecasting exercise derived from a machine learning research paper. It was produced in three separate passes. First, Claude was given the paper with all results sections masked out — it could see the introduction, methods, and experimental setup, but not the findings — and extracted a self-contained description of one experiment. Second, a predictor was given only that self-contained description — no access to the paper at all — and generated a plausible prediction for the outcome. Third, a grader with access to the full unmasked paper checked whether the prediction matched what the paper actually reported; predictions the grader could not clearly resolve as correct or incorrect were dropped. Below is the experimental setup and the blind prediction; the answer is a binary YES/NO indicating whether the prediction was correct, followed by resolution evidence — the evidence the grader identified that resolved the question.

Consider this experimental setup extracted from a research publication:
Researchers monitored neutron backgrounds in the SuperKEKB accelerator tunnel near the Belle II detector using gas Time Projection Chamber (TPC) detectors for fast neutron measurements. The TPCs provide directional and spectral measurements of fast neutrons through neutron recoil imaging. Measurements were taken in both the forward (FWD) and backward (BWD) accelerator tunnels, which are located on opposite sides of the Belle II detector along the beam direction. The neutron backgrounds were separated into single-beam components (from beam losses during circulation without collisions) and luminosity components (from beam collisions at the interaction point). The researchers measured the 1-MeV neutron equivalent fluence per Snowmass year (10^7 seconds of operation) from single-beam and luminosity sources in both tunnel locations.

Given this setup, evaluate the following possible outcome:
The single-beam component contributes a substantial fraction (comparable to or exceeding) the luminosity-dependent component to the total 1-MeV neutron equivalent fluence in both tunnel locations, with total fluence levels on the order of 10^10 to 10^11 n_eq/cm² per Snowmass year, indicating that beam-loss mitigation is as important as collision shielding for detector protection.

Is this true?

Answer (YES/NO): NO